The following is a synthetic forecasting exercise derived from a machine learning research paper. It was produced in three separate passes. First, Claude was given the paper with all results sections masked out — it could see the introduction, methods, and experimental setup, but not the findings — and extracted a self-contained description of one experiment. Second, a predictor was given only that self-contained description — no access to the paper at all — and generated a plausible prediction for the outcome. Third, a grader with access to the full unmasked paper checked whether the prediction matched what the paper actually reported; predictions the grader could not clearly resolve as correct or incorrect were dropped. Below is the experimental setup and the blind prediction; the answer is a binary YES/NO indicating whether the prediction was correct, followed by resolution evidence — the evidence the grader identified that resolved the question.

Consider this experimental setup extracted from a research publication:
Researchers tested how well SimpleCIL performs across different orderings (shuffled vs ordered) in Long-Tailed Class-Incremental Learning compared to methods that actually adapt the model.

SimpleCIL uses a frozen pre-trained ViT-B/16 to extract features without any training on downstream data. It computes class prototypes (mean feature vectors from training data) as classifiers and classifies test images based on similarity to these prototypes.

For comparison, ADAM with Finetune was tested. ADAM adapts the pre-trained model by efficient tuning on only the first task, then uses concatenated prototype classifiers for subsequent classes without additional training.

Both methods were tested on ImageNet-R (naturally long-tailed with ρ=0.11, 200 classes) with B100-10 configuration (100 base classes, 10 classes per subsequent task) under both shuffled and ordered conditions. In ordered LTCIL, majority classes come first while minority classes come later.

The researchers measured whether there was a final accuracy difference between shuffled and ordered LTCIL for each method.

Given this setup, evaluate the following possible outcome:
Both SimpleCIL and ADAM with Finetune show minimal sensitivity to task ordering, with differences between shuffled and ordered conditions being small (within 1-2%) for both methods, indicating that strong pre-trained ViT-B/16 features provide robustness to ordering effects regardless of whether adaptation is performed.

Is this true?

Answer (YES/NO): YES